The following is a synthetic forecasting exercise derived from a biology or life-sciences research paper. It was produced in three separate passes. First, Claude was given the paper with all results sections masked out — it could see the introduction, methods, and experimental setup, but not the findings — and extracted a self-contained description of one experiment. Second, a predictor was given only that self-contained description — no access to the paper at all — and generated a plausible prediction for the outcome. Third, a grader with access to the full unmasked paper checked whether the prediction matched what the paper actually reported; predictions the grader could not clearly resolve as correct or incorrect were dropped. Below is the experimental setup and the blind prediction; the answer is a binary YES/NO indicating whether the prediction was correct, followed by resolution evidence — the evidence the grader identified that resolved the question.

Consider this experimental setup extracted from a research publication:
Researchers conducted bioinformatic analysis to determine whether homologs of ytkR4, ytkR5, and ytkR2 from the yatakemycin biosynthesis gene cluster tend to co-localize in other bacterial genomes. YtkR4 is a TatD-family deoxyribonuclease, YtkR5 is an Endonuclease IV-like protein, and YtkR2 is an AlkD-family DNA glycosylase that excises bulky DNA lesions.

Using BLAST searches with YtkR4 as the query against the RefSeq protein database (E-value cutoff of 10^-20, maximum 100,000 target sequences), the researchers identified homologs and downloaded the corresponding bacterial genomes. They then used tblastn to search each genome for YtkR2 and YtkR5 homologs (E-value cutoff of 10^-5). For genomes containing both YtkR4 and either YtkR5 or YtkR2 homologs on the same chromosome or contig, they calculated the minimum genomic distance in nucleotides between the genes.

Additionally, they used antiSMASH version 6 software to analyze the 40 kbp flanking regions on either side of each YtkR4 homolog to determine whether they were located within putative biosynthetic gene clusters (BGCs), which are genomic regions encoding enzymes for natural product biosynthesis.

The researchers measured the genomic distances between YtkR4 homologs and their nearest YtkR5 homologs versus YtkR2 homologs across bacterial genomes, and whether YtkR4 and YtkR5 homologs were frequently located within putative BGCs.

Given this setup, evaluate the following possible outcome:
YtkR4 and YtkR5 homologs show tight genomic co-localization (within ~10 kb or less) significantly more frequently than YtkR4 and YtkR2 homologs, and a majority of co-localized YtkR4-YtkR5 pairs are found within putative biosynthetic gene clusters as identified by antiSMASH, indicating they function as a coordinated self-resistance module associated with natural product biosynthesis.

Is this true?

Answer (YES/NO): NO